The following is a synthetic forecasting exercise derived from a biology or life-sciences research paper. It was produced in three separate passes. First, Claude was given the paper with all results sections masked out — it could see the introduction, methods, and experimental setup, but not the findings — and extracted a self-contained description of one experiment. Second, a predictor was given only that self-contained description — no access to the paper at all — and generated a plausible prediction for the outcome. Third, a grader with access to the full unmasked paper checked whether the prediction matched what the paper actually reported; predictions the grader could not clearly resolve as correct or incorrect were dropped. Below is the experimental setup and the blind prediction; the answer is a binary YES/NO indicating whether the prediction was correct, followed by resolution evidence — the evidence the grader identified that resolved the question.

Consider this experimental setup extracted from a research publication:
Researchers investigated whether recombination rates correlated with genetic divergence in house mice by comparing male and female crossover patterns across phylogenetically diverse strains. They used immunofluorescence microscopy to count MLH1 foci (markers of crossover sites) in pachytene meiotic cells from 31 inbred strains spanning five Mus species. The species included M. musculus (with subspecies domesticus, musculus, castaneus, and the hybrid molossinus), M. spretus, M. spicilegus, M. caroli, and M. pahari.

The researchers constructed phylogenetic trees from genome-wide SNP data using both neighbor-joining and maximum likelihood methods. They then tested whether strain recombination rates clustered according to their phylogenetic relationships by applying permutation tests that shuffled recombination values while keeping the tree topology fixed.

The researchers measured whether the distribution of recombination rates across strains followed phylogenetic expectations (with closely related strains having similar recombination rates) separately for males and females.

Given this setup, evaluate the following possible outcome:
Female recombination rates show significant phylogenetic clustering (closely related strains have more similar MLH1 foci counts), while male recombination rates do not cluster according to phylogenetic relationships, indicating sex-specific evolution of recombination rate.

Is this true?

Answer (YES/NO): NO